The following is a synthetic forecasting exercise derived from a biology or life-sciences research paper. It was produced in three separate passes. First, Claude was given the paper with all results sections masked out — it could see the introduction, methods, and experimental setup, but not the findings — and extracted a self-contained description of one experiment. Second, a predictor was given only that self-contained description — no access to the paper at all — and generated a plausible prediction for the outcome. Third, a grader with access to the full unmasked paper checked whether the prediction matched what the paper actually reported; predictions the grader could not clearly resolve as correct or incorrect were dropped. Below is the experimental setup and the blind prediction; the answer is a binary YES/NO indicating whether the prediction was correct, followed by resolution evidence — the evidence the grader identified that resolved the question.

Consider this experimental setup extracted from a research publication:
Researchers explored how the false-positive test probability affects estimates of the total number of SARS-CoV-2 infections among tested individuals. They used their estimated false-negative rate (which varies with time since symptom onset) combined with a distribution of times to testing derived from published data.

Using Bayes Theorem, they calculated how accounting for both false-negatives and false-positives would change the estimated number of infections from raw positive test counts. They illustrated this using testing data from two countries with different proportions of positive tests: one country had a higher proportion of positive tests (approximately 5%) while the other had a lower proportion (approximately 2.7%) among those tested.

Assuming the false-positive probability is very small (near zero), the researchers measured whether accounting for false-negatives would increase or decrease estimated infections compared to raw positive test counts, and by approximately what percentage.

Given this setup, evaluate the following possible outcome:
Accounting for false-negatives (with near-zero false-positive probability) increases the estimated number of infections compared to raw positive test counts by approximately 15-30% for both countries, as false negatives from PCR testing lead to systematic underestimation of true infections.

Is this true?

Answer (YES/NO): YES